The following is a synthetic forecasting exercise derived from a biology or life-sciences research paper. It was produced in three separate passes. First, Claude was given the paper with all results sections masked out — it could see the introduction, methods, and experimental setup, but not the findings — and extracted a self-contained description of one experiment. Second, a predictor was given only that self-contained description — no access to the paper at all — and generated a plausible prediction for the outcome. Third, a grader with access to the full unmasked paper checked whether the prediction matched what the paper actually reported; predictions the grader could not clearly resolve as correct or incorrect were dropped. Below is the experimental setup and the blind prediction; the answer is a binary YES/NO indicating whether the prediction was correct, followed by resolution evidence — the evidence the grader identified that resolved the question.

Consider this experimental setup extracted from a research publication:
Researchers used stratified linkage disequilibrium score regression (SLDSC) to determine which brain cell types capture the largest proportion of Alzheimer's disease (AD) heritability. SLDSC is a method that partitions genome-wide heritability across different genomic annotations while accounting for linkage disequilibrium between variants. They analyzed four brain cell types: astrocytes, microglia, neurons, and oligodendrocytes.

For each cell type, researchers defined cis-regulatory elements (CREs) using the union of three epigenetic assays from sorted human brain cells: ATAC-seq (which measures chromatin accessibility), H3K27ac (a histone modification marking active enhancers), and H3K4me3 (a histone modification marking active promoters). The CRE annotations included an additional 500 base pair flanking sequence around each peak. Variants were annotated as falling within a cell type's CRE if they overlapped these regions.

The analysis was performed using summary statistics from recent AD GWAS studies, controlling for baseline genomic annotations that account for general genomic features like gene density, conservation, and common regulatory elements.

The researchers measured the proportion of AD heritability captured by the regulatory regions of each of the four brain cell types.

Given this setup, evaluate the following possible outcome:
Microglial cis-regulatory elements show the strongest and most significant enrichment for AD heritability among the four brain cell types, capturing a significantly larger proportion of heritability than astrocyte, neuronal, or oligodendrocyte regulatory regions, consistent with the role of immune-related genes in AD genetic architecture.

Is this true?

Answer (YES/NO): YES